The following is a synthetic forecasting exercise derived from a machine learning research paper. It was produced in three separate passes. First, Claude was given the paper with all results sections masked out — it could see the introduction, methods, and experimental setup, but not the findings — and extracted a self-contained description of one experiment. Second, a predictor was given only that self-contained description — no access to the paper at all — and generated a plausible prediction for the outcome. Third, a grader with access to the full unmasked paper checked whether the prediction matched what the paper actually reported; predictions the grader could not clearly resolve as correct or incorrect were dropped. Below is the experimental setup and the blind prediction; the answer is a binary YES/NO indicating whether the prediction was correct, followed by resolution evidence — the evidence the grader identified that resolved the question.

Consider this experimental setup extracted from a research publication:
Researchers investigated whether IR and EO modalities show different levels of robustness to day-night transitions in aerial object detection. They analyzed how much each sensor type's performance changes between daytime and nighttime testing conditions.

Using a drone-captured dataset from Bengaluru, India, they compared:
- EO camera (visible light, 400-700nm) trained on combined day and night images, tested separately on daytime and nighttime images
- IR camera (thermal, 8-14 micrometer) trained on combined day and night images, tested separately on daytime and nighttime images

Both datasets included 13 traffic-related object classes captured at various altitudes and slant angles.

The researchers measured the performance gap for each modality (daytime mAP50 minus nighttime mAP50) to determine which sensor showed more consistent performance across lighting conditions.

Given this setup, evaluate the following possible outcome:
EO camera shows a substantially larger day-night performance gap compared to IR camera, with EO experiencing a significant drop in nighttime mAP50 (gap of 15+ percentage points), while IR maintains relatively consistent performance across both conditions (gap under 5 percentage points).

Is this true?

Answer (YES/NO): YES